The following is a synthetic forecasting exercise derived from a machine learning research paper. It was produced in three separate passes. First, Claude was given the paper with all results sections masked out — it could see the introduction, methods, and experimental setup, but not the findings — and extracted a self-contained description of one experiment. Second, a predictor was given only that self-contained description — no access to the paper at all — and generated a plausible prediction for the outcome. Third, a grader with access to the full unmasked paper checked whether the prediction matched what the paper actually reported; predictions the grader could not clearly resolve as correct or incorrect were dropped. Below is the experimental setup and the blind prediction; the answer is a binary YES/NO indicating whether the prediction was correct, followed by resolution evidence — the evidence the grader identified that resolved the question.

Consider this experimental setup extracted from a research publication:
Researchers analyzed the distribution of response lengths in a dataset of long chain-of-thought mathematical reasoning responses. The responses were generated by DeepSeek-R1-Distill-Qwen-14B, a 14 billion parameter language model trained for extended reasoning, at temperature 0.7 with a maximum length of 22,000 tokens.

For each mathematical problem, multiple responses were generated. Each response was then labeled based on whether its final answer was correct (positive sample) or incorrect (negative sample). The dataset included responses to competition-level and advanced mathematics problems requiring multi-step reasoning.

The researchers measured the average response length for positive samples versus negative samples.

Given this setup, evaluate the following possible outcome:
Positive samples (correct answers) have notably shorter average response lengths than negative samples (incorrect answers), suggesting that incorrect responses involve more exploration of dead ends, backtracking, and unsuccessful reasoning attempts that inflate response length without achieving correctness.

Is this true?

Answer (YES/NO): YES